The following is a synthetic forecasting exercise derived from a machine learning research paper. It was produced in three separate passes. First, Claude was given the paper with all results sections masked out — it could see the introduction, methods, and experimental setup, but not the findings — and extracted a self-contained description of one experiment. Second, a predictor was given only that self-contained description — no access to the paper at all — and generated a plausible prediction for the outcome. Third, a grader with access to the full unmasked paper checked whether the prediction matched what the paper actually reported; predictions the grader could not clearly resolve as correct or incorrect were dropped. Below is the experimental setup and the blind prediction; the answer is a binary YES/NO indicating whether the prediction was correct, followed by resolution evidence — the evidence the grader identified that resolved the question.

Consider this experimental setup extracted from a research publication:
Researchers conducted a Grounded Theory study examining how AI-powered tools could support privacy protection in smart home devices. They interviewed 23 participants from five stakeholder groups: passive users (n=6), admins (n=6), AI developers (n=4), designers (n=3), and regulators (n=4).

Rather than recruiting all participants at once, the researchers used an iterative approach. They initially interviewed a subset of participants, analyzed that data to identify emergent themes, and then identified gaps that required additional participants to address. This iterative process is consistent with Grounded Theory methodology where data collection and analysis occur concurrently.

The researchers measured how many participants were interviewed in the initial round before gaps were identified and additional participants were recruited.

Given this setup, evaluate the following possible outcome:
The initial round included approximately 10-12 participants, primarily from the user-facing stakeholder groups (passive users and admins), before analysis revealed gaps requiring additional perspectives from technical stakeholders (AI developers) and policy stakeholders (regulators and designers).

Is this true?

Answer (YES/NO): NO